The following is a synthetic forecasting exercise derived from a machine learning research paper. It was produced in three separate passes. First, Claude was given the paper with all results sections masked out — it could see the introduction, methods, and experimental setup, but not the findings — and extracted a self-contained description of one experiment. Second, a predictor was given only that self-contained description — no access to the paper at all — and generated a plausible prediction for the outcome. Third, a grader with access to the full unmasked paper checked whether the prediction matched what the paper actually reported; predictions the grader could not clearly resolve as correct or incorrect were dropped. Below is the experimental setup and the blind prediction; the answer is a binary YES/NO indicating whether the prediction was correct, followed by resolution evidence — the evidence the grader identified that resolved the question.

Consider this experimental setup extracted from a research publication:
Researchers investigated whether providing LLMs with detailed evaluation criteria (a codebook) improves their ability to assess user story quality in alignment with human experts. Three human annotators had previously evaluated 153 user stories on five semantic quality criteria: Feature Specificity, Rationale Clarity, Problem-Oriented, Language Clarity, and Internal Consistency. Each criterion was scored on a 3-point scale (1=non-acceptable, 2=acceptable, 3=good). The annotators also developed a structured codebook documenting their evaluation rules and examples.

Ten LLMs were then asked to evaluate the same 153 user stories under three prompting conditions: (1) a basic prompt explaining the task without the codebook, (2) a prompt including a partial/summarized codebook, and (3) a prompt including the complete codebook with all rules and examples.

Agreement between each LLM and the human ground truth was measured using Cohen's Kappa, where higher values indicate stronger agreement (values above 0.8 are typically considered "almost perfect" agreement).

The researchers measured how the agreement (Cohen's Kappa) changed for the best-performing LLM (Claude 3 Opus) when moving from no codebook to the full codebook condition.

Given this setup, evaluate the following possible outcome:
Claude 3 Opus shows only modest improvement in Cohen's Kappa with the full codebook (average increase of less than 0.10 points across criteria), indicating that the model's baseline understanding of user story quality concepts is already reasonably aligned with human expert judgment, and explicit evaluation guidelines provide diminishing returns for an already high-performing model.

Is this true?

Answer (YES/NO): YES